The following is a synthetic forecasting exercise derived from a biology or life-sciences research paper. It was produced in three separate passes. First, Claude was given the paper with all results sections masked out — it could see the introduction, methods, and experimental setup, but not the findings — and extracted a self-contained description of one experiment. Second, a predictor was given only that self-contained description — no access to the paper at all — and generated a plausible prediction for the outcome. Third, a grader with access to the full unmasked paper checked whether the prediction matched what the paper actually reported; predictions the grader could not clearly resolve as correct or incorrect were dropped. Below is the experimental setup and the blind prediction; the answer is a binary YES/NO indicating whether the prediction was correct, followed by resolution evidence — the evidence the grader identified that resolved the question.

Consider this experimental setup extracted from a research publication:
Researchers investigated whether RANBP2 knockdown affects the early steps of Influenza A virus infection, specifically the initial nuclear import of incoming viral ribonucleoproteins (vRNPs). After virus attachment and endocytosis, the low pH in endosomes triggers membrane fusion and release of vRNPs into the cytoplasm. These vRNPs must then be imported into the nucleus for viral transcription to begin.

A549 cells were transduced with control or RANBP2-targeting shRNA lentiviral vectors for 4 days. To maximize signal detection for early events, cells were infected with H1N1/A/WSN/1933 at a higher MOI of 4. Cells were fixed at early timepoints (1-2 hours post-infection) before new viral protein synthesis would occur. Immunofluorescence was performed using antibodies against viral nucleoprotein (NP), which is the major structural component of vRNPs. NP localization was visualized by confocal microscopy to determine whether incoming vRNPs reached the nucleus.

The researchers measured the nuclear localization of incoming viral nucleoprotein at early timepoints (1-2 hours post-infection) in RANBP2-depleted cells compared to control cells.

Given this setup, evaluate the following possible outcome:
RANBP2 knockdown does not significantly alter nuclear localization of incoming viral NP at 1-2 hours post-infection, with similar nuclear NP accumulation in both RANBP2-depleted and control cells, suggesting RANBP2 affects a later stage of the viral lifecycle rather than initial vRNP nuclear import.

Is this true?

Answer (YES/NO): YES